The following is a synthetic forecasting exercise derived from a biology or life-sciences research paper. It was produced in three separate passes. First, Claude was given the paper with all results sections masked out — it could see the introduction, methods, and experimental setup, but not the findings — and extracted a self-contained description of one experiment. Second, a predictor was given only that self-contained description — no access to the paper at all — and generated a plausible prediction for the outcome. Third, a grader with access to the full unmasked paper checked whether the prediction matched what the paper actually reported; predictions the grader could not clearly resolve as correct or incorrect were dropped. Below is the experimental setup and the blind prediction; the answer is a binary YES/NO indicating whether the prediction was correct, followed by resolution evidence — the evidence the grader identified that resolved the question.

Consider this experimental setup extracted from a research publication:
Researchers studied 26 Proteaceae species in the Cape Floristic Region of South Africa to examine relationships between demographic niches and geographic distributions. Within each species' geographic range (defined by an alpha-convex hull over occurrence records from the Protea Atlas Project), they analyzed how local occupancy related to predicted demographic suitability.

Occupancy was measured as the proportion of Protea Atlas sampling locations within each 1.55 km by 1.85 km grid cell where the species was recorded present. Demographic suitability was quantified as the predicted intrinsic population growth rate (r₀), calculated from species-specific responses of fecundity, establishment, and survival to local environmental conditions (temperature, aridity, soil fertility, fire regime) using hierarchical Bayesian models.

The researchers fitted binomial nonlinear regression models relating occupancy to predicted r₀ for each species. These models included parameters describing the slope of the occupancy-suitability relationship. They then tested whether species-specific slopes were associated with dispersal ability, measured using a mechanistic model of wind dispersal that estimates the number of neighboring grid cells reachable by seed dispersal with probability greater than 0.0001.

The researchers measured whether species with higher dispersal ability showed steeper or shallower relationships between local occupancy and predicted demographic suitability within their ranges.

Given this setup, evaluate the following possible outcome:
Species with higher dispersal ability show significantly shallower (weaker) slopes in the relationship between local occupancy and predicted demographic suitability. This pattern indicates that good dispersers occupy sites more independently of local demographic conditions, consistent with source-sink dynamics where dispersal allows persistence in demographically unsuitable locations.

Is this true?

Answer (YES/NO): NO